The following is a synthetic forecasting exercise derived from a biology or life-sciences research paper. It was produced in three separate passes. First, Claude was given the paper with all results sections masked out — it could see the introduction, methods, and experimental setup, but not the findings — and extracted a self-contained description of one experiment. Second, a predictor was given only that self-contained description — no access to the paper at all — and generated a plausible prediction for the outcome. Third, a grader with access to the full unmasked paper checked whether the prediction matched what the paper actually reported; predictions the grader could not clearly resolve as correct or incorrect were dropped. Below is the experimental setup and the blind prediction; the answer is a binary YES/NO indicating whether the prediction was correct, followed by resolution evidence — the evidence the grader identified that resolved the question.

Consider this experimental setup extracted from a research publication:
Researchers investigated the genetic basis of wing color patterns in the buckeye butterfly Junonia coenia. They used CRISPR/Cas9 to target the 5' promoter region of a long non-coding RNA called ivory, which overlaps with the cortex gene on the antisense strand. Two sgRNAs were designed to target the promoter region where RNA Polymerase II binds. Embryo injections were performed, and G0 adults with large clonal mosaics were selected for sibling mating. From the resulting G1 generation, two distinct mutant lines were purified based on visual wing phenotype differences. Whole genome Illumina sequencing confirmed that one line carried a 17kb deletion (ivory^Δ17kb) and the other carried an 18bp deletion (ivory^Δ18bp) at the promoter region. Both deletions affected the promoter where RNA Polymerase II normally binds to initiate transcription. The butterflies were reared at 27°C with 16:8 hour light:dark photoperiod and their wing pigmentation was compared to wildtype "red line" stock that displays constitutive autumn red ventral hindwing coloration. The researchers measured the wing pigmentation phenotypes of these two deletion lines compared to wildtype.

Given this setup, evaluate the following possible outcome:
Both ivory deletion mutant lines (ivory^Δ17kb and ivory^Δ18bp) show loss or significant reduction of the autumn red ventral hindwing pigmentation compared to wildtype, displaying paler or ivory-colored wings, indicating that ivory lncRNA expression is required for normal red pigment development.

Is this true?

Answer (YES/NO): YES